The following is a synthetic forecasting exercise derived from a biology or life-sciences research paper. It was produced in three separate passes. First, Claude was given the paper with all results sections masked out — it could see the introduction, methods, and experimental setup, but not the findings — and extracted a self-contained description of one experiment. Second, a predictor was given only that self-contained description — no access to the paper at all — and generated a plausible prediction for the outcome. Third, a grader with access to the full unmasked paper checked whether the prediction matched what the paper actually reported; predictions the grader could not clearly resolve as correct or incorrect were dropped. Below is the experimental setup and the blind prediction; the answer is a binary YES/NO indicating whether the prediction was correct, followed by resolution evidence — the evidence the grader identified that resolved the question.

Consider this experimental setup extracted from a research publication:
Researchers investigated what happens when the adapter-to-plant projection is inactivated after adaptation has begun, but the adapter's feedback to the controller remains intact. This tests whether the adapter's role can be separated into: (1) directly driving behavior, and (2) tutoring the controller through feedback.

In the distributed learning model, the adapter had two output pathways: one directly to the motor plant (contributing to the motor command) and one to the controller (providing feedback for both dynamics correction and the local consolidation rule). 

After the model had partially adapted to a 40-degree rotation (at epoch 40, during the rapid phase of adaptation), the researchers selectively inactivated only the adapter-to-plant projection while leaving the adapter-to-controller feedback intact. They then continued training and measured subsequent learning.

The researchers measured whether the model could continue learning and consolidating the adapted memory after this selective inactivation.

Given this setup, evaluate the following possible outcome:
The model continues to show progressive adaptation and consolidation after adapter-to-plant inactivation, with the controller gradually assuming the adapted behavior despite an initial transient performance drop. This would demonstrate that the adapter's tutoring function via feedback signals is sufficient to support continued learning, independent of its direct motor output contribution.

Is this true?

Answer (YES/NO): YES